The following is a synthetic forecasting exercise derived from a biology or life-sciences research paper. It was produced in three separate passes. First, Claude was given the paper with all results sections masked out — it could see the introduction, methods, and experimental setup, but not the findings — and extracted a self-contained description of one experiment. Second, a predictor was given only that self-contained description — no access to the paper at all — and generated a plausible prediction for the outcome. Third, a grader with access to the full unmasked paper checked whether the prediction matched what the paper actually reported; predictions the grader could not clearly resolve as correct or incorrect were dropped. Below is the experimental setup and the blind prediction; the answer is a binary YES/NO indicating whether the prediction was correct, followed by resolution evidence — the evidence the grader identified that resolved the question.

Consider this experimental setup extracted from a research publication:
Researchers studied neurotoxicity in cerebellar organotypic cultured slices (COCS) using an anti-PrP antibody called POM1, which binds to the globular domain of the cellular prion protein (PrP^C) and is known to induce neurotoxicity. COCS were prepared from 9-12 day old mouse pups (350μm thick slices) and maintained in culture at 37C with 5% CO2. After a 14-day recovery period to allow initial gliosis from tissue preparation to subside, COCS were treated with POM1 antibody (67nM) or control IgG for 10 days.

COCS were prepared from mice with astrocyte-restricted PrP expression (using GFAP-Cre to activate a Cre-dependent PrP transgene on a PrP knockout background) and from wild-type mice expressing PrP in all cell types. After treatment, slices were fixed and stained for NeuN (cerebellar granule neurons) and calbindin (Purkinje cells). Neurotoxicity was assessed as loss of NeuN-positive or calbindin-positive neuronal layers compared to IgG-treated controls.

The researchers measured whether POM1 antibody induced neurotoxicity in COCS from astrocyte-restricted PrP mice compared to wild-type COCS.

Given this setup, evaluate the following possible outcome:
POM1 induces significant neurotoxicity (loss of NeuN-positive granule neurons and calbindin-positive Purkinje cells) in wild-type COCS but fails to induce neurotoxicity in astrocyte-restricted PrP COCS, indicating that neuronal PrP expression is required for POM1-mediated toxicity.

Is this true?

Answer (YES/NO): YES